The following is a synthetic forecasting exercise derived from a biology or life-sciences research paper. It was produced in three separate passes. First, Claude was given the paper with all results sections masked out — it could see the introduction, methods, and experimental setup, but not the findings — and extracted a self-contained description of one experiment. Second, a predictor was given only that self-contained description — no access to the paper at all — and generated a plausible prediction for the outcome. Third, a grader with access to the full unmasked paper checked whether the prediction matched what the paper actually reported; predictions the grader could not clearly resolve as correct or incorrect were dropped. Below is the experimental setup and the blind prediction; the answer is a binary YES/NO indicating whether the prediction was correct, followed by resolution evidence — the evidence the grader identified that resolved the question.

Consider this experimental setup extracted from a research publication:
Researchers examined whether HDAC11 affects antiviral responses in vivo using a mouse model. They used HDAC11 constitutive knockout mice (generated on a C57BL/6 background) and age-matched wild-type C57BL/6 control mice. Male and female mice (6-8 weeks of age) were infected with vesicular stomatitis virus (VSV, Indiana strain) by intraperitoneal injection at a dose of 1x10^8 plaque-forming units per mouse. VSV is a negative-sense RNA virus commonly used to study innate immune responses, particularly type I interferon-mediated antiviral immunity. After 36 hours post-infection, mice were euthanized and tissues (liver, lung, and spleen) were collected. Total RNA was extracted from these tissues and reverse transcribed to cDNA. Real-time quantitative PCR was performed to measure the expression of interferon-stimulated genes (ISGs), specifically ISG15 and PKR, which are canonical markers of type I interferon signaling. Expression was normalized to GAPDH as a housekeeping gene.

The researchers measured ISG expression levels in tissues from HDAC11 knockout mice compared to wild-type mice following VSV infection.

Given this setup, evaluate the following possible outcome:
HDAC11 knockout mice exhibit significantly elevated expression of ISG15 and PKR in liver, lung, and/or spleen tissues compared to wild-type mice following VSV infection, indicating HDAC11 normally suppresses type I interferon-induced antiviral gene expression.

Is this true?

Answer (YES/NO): YES